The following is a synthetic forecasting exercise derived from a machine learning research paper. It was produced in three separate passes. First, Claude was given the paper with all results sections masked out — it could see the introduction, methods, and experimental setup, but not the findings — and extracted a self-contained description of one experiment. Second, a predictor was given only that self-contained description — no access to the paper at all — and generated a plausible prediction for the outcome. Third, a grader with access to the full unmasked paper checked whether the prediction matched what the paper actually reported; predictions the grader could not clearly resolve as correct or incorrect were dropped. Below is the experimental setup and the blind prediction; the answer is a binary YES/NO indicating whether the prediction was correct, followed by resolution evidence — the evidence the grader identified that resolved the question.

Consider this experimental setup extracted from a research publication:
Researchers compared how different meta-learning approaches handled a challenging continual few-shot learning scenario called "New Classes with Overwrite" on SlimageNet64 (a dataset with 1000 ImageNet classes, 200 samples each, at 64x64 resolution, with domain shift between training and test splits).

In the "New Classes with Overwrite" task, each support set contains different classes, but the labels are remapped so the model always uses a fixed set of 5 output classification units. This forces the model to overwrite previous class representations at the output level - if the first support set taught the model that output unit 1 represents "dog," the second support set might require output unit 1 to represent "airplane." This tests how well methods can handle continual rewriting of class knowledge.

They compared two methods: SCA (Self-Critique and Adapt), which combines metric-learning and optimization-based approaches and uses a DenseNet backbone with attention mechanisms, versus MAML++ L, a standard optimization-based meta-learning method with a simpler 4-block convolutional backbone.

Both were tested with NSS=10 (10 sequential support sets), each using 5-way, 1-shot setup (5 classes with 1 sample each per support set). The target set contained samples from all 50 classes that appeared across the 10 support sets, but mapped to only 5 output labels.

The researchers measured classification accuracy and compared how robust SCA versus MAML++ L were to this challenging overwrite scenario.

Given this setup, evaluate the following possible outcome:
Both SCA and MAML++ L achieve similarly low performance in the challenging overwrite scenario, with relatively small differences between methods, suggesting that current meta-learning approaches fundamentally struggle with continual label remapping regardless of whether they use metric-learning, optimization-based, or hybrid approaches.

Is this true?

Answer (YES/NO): NO